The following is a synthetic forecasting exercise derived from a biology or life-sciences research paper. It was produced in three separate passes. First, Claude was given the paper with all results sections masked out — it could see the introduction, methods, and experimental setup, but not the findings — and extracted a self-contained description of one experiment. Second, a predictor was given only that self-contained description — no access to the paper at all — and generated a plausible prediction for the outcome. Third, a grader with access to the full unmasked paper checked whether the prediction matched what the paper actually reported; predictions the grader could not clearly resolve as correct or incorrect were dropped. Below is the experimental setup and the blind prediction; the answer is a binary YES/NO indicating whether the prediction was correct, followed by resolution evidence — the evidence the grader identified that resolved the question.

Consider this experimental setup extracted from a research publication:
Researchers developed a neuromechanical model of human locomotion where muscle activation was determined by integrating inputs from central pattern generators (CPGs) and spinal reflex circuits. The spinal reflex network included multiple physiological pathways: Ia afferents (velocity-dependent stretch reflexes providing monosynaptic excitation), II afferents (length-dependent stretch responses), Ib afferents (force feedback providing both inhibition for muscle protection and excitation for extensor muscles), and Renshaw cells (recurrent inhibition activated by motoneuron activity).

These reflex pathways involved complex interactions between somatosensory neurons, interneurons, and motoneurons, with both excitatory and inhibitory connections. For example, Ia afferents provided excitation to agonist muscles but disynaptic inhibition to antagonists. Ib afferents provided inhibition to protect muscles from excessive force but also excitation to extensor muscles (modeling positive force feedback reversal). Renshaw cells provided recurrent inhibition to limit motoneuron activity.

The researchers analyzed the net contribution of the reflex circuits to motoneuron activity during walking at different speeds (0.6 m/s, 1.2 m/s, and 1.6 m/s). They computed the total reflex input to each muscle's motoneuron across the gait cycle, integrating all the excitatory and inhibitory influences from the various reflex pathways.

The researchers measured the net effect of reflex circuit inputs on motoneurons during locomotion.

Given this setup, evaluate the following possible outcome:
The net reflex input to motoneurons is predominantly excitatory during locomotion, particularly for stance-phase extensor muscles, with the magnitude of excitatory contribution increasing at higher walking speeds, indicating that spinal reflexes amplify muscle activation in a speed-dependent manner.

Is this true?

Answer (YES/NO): NO